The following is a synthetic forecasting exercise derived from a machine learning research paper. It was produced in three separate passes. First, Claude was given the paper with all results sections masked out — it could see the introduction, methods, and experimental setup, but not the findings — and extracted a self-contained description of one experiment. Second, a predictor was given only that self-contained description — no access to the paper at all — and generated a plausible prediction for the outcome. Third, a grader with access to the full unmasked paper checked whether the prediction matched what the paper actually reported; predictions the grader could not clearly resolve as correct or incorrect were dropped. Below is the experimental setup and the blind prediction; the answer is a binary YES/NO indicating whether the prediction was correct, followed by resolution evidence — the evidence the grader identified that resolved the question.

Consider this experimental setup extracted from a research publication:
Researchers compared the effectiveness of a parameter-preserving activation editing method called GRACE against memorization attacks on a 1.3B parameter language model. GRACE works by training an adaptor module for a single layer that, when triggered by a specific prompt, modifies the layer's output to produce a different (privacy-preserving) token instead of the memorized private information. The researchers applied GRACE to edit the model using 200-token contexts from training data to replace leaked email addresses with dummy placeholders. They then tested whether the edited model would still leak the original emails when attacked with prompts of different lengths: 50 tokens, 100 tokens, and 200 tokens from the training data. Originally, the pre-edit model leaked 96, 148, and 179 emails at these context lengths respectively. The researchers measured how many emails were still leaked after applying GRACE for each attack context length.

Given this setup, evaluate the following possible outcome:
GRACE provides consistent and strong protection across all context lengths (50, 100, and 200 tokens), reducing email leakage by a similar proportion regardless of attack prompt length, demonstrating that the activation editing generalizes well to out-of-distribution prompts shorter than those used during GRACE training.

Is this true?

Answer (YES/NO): NO